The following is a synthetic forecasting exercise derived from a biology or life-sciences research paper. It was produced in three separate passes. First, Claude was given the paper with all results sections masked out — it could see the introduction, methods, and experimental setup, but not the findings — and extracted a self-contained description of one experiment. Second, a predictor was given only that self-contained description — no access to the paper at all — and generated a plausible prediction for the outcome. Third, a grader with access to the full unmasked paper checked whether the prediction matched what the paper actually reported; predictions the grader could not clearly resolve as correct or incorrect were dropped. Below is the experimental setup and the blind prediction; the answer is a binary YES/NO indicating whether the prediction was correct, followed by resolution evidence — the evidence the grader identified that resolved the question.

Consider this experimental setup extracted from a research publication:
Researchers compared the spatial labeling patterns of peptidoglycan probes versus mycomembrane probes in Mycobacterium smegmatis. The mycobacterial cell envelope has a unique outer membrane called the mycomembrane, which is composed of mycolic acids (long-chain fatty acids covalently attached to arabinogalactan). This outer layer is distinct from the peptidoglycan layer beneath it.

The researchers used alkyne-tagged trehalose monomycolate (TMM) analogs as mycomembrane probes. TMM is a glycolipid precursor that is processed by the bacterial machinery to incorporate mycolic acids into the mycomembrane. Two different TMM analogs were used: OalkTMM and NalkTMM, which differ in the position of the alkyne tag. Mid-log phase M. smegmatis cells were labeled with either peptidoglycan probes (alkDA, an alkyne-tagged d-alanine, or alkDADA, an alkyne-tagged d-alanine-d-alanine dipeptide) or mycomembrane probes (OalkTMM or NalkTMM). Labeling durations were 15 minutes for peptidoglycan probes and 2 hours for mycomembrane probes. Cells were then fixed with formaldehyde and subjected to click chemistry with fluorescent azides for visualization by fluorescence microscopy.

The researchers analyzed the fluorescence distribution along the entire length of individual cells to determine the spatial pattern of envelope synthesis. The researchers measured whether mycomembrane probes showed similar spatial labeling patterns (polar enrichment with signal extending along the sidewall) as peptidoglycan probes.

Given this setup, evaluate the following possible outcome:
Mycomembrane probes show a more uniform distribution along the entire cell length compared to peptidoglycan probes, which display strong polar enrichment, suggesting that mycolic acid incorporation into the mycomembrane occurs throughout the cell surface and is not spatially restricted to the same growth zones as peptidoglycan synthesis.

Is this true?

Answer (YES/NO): NO